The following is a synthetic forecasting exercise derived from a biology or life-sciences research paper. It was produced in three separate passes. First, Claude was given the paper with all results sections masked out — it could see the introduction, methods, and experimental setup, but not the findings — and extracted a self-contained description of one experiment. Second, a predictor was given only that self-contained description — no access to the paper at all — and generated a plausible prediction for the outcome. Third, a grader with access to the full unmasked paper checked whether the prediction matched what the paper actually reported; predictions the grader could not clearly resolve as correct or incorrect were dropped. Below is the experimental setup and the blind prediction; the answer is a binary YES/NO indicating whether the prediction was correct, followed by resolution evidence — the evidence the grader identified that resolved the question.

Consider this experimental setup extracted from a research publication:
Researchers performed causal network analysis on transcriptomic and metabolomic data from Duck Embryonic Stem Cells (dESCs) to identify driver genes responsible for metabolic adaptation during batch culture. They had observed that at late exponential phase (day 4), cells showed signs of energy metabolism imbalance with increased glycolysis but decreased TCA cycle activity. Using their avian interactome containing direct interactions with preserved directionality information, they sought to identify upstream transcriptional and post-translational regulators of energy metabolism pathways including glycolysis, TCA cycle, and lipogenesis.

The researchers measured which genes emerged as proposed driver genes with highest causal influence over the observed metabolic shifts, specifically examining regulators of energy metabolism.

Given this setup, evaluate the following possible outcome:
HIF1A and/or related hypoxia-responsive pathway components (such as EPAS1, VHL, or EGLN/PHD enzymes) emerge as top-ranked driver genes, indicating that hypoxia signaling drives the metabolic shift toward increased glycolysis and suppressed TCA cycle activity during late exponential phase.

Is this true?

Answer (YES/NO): NO